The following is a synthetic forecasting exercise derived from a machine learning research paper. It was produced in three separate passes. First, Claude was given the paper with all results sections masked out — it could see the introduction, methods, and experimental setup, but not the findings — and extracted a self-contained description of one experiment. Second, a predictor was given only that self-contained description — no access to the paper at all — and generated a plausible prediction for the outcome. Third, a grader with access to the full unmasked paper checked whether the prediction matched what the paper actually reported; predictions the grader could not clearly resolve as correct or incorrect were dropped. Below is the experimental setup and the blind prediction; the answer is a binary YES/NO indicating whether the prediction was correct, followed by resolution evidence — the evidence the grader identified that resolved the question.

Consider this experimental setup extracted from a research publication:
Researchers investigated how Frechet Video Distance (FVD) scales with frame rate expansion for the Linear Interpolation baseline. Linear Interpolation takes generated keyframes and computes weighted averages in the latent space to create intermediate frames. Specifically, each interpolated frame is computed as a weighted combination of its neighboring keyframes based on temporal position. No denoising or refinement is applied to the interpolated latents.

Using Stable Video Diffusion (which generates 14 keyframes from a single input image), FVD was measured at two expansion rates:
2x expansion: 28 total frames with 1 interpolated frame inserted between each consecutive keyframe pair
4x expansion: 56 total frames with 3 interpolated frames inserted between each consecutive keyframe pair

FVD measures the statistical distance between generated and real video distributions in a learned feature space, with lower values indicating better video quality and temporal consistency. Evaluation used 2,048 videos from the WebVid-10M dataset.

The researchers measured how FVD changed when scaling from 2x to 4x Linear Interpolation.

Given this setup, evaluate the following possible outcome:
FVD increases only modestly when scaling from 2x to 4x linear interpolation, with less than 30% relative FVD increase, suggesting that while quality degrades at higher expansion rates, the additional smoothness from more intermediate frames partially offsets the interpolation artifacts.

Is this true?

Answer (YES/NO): YES